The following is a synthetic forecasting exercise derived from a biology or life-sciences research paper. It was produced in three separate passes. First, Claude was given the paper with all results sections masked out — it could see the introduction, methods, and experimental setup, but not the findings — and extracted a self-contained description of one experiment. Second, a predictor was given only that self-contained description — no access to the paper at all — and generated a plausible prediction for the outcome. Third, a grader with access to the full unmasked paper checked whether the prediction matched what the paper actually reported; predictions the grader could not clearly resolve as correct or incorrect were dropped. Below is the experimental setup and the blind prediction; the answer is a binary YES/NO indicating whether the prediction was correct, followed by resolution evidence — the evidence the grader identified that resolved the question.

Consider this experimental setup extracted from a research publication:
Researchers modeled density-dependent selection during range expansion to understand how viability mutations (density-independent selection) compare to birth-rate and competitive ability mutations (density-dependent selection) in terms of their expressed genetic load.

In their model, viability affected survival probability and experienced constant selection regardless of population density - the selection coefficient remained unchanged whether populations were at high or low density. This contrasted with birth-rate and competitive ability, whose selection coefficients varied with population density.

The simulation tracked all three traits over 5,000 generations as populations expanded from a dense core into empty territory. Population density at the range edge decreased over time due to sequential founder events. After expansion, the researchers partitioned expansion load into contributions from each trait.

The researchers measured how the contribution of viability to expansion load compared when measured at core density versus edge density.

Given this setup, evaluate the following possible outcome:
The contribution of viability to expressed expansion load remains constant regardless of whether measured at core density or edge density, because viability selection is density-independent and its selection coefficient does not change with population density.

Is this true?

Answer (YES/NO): YES